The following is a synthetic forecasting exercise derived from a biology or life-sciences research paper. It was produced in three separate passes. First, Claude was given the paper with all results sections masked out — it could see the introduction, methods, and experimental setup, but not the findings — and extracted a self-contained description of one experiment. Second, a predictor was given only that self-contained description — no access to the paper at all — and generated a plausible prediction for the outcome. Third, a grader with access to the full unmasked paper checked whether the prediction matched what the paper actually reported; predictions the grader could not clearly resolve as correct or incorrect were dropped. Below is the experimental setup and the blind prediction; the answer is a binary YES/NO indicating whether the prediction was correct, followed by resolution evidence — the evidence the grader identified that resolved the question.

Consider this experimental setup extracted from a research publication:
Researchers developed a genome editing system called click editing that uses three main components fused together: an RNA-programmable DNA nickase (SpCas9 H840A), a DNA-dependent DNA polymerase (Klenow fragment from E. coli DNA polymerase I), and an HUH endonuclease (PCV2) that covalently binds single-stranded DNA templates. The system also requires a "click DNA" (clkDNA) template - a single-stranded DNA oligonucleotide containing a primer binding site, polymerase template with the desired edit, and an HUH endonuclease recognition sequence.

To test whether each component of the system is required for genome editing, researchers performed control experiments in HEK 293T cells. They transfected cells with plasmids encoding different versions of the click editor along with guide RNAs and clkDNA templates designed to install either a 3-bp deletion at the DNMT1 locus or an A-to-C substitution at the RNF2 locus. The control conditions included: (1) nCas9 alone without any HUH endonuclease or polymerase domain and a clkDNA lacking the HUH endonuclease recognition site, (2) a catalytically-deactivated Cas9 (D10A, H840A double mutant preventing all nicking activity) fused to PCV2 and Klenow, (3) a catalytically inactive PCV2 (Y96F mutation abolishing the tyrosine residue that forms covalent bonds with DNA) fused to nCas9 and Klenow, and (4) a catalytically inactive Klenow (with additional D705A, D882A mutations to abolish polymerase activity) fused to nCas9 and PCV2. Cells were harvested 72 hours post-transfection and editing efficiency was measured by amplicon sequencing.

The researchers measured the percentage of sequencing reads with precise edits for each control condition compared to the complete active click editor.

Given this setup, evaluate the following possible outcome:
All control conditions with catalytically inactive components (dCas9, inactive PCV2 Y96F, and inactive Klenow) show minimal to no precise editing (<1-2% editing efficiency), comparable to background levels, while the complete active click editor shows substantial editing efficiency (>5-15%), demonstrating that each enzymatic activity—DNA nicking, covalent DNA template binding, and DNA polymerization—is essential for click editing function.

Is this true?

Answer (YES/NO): NO